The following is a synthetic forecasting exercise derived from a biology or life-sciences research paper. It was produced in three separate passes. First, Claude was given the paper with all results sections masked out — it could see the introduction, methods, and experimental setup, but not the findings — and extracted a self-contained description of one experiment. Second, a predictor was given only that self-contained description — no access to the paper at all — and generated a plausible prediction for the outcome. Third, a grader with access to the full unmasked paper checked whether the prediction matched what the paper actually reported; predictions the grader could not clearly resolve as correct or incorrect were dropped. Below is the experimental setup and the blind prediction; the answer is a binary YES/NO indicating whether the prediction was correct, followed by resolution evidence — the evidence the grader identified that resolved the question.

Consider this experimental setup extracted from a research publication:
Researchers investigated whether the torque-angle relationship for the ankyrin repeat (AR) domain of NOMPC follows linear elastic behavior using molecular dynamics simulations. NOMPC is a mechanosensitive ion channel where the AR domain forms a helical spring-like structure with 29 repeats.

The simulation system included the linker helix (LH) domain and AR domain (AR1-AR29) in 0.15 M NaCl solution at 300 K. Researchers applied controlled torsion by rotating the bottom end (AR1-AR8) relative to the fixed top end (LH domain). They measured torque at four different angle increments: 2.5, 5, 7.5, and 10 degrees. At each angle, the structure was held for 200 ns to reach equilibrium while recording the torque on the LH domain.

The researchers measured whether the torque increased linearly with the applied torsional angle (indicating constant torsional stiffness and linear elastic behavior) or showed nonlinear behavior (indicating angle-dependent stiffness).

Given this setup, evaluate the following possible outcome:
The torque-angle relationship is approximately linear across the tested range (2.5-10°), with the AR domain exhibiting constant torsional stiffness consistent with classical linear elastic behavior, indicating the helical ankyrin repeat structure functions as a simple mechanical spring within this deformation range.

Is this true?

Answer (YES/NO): YES